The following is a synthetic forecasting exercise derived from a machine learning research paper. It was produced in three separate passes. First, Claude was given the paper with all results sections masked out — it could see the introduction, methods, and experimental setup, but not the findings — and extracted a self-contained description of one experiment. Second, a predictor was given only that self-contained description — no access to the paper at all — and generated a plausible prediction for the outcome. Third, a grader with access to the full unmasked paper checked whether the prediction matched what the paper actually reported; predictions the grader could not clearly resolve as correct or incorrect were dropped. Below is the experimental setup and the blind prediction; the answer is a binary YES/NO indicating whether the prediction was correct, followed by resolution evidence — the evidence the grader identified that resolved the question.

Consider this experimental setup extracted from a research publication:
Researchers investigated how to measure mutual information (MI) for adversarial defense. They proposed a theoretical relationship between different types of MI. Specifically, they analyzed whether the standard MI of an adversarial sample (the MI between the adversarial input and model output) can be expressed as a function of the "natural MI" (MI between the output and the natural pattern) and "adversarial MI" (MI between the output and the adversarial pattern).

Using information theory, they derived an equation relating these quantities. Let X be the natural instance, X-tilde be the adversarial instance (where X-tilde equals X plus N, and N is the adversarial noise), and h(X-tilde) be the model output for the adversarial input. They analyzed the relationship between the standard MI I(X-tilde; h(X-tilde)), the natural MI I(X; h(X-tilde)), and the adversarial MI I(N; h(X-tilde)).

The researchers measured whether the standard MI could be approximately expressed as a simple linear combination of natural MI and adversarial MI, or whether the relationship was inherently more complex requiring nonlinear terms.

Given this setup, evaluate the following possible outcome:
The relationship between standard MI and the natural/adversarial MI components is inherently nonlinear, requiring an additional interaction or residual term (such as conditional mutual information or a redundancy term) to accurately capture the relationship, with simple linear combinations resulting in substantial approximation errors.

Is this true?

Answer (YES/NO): NO